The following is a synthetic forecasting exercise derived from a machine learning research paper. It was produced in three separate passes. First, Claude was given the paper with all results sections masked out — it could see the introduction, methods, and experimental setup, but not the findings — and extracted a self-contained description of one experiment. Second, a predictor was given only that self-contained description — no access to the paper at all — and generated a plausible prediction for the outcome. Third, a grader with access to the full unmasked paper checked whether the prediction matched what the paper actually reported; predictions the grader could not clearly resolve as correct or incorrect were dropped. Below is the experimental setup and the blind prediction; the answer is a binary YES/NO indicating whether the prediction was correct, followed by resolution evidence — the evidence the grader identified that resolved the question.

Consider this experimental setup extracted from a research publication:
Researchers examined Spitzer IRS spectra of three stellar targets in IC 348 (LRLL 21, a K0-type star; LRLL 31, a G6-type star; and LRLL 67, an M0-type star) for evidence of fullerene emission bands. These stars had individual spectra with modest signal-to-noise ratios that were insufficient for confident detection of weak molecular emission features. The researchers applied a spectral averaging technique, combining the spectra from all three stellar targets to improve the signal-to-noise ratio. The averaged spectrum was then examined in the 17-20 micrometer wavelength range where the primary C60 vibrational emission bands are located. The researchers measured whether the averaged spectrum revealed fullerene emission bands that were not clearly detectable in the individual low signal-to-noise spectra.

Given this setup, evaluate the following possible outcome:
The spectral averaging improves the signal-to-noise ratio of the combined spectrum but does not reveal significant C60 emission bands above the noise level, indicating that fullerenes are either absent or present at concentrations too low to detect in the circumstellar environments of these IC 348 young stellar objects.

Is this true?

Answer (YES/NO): NO